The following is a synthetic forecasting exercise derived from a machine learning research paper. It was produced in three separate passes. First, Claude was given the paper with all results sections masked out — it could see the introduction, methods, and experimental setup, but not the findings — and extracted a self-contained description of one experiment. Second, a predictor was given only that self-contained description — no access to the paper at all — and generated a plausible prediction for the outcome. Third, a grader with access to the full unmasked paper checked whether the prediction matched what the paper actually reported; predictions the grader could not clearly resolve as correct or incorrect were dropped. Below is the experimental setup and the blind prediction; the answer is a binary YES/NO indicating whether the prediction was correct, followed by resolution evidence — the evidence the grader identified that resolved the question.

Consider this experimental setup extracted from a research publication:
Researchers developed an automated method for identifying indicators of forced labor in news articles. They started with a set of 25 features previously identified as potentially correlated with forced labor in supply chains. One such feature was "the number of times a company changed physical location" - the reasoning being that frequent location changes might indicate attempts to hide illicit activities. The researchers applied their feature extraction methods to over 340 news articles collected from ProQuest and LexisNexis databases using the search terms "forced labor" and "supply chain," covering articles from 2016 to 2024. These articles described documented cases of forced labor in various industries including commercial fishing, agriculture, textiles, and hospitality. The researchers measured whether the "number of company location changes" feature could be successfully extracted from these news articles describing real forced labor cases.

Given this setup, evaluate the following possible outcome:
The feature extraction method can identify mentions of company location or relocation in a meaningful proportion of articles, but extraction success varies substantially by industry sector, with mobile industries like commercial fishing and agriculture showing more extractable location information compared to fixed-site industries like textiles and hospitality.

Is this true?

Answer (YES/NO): NO